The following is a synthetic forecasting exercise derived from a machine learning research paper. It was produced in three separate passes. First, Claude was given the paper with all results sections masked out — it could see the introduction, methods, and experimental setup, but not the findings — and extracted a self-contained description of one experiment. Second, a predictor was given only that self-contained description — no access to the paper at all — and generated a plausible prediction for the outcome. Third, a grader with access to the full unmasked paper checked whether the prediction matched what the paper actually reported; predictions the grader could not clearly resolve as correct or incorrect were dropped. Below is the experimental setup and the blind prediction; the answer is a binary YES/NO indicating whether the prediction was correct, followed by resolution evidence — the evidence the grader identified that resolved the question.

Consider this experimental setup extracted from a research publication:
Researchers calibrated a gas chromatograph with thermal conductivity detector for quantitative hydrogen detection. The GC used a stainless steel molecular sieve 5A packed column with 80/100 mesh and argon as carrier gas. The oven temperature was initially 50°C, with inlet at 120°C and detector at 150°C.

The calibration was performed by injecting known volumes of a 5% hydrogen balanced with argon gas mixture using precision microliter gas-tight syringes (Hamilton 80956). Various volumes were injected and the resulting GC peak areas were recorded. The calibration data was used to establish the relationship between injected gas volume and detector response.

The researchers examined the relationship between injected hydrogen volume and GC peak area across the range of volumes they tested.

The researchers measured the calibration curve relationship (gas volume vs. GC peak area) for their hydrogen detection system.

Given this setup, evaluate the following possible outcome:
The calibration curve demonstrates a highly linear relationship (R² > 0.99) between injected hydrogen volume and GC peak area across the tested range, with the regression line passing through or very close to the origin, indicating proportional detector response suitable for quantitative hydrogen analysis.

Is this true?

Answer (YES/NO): NO